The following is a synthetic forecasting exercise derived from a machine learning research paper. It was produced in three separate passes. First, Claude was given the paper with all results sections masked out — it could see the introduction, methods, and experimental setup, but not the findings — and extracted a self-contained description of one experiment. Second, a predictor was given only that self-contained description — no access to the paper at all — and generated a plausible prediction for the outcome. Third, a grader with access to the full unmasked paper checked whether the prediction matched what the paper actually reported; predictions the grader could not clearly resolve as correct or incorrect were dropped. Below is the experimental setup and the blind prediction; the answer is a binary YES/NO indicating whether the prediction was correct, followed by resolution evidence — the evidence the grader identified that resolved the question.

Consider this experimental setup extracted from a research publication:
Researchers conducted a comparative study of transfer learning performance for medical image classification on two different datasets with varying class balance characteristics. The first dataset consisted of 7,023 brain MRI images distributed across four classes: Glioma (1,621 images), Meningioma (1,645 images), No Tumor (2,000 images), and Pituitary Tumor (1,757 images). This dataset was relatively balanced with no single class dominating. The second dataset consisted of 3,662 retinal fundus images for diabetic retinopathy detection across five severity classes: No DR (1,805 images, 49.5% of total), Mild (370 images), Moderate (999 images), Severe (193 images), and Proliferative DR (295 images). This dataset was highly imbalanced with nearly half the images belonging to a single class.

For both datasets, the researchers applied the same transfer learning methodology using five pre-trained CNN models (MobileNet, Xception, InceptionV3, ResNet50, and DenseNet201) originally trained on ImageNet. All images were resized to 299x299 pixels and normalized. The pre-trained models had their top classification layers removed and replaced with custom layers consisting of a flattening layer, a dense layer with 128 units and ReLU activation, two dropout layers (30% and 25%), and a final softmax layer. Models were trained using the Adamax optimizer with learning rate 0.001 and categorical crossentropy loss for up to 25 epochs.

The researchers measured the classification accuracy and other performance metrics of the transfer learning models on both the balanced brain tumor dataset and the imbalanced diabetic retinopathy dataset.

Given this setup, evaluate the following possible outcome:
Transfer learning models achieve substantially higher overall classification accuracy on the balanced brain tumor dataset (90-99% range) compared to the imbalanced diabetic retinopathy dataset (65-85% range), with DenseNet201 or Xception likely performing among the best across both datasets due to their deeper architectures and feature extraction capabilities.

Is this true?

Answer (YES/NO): NO